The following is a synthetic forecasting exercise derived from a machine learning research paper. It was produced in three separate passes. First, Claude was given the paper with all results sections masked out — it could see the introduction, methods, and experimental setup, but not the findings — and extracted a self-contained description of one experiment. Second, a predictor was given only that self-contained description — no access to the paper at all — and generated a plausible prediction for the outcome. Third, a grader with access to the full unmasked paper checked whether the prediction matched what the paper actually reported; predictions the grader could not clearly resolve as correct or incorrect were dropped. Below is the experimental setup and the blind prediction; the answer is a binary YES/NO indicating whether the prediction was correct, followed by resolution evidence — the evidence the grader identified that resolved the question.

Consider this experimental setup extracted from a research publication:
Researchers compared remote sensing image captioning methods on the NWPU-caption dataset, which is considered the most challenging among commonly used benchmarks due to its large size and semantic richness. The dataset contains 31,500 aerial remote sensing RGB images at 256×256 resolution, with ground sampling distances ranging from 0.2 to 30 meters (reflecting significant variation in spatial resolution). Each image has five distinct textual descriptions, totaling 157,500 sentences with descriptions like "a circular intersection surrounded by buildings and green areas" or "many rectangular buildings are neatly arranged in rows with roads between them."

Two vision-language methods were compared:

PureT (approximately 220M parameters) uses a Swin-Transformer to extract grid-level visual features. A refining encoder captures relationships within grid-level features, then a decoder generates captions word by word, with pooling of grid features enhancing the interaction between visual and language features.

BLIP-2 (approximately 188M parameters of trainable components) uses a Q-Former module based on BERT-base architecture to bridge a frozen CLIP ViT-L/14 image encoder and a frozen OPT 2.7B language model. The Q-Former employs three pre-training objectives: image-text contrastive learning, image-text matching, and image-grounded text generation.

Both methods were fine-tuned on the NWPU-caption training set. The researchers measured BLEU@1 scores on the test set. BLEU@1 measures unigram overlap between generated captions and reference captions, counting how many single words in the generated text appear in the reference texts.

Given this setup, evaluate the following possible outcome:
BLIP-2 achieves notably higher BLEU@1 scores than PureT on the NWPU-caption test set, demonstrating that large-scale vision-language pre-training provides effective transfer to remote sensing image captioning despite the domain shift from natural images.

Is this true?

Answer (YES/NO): NO